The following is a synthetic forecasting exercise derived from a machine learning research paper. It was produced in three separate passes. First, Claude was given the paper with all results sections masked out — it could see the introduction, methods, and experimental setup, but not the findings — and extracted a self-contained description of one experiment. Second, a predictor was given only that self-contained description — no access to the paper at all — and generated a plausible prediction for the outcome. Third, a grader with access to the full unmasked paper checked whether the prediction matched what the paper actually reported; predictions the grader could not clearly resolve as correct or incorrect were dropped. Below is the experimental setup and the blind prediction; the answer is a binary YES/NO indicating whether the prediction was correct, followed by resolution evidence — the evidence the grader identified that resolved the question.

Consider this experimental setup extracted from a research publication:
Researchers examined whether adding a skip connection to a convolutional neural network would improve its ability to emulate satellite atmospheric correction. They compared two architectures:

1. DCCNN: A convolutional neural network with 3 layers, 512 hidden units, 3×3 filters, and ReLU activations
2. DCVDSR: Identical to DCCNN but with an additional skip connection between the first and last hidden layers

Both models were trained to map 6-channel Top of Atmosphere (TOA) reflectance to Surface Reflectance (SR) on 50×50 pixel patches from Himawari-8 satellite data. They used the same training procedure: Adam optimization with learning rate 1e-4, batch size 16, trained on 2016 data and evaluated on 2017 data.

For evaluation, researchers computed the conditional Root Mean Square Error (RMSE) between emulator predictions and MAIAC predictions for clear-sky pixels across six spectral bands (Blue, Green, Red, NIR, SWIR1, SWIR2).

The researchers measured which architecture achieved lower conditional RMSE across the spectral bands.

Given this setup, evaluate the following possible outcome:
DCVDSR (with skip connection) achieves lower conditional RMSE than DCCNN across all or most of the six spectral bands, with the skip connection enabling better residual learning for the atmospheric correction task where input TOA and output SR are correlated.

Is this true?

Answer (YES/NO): YES